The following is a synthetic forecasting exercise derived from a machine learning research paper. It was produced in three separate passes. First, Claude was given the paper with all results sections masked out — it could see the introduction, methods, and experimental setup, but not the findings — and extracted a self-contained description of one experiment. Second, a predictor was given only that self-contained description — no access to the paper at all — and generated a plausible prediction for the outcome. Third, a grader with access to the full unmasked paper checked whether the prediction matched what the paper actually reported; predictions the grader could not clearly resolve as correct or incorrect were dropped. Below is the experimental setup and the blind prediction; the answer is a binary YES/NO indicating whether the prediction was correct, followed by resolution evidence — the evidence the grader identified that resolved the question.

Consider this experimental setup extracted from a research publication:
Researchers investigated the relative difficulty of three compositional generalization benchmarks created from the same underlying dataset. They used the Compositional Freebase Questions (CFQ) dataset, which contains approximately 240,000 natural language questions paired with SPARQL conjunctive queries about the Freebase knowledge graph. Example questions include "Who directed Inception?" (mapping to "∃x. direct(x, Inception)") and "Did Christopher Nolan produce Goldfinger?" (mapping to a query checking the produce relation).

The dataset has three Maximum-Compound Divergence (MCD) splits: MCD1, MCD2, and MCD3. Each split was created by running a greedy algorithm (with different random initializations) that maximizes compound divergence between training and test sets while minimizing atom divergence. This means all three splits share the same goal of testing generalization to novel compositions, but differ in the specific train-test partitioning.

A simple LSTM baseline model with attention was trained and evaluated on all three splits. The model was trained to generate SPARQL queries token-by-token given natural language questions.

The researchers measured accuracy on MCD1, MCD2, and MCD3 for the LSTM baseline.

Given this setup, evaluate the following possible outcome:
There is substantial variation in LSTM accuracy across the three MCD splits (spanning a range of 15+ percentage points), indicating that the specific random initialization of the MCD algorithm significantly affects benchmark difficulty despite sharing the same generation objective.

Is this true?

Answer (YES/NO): YES